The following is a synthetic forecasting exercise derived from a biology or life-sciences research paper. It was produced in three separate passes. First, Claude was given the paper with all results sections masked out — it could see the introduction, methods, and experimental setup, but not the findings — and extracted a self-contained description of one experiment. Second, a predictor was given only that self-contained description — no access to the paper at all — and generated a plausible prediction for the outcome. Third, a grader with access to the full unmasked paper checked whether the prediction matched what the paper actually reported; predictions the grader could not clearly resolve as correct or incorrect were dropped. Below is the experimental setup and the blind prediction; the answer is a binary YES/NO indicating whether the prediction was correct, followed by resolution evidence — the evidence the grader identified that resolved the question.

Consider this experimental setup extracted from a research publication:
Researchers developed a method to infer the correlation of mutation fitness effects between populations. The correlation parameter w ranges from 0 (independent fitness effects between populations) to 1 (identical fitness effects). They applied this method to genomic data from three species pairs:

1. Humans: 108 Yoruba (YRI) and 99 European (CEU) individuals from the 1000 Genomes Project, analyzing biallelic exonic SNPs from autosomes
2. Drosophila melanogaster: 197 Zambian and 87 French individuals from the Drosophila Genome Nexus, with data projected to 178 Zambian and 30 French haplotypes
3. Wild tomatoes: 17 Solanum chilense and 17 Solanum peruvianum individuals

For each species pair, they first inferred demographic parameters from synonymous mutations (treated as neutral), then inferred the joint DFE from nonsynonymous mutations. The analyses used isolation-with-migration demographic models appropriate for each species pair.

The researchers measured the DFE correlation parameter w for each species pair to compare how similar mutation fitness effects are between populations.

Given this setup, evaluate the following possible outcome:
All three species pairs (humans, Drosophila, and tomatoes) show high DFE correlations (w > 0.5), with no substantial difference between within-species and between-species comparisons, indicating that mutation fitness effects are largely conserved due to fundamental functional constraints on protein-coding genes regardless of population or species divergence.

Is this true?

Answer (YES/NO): NO